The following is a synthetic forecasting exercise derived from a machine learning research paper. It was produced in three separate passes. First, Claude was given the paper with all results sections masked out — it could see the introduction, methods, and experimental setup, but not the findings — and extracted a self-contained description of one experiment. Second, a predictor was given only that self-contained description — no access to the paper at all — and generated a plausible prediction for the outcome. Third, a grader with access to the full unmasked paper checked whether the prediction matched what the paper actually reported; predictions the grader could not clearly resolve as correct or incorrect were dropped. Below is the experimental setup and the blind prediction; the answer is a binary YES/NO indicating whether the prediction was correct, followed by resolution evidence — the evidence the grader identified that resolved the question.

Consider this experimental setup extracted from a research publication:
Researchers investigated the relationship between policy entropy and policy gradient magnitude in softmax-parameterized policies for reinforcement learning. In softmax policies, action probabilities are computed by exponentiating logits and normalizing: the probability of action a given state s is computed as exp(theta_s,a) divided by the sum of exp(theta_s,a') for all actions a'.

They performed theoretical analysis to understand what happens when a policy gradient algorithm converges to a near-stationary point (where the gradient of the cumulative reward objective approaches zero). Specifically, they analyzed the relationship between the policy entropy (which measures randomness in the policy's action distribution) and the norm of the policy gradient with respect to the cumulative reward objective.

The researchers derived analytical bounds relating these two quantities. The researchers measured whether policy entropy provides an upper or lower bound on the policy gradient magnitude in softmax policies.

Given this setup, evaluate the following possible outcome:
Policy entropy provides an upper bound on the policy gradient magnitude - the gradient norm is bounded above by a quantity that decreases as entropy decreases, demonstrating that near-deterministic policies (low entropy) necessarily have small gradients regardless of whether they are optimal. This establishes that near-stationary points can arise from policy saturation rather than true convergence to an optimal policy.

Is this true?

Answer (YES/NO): YES